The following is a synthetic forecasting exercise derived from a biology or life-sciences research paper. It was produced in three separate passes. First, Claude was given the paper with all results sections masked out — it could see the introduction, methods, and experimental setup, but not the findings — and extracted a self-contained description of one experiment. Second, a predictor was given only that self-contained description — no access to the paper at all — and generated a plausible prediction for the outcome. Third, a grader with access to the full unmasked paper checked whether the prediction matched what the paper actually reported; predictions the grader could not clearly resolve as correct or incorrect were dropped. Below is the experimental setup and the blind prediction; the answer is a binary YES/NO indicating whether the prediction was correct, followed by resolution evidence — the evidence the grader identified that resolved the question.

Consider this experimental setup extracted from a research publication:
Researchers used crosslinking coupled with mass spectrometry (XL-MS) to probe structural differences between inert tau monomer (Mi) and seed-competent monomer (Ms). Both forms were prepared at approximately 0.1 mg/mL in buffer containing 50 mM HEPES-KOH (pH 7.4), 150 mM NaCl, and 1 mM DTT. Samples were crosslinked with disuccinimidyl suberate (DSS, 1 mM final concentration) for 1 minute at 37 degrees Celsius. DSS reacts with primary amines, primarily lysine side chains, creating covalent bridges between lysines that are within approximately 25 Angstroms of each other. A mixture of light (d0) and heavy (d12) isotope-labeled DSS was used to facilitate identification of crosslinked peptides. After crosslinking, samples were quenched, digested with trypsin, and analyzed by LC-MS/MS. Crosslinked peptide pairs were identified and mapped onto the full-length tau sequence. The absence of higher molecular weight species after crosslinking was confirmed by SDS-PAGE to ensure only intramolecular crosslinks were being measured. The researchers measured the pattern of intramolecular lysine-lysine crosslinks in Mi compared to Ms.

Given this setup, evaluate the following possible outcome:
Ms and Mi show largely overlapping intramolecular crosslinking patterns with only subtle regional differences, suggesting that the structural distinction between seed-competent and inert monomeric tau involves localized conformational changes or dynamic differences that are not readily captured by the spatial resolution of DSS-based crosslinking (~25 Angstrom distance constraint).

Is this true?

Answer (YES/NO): NO